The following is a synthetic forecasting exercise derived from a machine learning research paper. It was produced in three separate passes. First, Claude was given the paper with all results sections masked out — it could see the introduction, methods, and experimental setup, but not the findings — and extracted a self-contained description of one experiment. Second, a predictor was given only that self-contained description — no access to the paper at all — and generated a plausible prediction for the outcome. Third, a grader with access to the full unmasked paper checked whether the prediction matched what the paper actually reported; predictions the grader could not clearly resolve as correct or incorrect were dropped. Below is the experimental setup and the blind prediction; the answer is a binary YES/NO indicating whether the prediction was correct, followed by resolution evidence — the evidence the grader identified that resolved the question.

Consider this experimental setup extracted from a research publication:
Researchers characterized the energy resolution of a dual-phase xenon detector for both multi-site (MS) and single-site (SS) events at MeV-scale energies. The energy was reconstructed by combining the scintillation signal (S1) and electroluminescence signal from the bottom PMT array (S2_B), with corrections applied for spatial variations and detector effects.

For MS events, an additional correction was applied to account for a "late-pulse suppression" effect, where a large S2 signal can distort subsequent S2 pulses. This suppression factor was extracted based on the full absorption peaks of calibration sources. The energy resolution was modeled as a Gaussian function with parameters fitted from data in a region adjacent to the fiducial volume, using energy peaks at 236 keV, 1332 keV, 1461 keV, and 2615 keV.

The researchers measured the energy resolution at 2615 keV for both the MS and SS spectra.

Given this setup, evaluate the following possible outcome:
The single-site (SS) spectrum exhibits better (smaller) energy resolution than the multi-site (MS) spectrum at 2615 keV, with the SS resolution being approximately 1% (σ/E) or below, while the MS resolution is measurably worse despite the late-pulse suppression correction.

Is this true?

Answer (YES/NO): NO